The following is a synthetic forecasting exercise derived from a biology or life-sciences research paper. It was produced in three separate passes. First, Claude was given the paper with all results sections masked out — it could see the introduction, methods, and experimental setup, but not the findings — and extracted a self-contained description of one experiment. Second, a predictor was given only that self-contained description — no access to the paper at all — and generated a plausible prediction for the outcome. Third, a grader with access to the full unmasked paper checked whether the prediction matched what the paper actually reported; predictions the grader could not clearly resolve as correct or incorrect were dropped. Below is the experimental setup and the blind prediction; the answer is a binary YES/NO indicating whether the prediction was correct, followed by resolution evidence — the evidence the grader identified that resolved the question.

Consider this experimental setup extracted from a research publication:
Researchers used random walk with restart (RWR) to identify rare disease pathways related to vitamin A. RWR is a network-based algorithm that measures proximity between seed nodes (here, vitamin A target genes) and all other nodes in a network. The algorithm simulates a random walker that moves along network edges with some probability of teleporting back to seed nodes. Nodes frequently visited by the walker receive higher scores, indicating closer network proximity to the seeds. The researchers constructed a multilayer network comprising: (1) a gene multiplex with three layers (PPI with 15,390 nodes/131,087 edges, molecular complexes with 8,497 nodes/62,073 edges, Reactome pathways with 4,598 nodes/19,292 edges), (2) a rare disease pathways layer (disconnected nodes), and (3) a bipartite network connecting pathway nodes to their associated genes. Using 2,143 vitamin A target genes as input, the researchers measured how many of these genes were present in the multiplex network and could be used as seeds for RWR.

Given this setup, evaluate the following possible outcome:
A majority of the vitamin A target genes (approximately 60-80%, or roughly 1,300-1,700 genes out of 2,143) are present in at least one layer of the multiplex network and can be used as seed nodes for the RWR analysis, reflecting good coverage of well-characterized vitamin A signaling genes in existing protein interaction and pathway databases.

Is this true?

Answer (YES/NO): NO